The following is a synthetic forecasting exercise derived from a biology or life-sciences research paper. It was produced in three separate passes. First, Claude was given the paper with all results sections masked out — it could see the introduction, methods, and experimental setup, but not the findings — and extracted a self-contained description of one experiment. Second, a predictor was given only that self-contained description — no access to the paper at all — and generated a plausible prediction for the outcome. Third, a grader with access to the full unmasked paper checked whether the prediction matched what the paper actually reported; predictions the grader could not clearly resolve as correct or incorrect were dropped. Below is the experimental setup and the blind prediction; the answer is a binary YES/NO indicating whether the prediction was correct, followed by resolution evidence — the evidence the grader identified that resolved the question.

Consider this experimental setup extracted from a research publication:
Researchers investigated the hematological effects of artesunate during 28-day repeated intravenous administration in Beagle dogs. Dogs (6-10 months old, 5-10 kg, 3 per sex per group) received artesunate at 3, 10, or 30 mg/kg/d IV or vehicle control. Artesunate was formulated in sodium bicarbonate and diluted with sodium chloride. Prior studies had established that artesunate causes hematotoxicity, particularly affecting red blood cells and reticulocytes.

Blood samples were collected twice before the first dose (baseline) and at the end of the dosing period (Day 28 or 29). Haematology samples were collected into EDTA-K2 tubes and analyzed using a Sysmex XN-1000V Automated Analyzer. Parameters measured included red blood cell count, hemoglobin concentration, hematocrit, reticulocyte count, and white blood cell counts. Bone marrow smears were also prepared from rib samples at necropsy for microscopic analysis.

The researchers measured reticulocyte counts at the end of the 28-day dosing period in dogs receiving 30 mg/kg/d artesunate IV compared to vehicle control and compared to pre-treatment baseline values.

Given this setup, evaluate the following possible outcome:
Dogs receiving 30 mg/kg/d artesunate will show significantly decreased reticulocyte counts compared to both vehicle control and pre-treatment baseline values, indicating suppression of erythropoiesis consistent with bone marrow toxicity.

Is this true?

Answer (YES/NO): NO